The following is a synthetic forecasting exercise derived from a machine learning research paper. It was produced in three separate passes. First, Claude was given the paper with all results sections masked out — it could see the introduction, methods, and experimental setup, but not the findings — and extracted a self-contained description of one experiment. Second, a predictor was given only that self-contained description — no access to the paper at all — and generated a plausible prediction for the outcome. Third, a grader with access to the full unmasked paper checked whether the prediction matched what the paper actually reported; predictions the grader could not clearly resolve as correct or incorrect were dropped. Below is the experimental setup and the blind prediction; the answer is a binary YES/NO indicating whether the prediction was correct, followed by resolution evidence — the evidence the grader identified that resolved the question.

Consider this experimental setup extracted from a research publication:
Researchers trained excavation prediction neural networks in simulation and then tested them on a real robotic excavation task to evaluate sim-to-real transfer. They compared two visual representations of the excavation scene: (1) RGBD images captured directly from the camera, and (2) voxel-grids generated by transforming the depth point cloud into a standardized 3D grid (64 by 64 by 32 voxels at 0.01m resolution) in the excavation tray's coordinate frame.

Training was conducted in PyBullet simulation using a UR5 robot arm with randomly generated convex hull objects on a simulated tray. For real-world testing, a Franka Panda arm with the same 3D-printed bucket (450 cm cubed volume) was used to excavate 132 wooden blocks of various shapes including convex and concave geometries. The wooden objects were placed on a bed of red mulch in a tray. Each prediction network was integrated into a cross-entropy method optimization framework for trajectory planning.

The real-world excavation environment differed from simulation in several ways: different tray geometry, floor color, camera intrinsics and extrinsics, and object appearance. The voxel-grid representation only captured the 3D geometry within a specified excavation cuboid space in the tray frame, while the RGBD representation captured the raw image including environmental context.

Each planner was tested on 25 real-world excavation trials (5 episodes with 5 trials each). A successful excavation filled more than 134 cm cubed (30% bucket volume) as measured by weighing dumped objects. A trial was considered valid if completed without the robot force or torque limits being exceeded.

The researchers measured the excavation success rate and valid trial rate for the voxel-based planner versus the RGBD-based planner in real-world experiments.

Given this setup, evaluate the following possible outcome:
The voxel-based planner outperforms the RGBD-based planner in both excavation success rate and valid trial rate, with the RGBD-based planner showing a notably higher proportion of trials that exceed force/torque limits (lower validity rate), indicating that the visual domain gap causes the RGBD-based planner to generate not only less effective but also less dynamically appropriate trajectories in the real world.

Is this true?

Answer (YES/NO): YES